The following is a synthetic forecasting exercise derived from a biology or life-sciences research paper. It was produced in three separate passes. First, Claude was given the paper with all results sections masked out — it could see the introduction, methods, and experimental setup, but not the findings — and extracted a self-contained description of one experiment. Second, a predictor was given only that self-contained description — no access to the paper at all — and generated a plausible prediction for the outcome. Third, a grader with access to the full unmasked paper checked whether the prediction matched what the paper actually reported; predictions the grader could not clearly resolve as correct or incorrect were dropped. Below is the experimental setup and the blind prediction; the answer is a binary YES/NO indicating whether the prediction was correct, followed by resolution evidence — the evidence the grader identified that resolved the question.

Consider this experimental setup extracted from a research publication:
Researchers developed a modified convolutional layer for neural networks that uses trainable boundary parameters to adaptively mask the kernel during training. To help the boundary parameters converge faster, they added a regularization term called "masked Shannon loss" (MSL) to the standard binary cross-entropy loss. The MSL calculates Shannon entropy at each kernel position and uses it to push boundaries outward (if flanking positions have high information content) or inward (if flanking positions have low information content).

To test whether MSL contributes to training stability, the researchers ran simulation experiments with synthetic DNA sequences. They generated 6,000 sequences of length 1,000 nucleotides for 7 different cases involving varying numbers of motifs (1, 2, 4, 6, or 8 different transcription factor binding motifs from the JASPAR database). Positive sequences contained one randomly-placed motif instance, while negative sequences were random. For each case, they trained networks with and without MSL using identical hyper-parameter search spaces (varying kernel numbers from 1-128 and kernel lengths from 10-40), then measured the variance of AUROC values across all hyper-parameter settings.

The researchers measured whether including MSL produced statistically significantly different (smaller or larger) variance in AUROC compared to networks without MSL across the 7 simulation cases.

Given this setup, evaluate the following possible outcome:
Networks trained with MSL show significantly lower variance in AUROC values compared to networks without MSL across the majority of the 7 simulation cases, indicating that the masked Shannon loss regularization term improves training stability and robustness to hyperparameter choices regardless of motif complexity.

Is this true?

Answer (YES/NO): NO